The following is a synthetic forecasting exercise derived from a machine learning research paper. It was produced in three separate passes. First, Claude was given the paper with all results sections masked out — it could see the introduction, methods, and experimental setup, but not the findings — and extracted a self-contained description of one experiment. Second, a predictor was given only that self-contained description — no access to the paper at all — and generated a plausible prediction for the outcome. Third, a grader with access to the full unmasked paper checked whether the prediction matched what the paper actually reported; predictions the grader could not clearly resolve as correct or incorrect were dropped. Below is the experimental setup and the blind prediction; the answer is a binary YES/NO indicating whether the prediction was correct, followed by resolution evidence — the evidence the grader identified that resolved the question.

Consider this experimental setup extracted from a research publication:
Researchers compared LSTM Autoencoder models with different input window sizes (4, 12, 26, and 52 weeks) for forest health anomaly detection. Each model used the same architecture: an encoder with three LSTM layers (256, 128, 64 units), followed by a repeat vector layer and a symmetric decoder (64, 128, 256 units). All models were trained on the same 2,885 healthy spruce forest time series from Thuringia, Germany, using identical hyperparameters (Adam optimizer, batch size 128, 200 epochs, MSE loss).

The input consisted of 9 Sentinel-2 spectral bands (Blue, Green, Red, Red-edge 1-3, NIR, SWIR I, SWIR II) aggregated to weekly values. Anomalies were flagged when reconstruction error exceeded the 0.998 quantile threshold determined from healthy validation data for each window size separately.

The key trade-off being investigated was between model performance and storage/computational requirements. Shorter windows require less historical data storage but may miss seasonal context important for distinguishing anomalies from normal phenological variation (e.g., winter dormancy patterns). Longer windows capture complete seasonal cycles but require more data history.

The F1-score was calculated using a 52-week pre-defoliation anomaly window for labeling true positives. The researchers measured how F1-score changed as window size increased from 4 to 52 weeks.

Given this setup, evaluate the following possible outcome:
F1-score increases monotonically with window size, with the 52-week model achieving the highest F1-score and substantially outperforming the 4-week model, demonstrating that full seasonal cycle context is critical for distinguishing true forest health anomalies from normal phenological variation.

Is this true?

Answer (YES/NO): NO